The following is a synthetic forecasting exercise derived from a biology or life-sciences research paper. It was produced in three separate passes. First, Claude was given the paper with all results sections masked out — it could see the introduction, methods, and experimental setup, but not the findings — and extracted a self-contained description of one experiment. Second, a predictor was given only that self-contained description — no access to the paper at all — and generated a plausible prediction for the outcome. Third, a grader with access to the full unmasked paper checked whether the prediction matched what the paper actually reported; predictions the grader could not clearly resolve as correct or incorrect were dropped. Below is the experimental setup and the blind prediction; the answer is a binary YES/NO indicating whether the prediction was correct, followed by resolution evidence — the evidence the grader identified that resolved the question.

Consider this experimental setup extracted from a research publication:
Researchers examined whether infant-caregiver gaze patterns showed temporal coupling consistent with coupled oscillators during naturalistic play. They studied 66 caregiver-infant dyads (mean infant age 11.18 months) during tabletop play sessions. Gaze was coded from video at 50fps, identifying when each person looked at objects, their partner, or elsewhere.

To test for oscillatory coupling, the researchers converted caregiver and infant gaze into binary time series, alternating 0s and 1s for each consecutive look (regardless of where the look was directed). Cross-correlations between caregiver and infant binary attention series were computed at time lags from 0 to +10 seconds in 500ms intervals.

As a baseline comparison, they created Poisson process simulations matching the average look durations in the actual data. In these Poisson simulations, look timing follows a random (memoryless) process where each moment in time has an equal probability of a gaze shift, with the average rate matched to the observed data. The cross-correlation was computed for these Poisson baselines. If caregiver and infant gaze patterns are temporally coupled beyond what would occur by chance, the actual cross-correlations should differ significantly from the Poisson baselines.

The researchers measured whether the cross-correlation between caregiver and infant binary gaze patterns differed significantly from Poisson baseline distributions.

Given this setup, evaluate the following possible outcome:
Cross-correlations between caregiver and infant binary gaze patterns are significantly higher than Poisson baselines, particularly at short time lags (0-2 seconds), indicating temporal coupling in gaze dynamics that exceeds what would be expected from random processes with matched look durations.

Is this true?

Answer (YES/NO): NO